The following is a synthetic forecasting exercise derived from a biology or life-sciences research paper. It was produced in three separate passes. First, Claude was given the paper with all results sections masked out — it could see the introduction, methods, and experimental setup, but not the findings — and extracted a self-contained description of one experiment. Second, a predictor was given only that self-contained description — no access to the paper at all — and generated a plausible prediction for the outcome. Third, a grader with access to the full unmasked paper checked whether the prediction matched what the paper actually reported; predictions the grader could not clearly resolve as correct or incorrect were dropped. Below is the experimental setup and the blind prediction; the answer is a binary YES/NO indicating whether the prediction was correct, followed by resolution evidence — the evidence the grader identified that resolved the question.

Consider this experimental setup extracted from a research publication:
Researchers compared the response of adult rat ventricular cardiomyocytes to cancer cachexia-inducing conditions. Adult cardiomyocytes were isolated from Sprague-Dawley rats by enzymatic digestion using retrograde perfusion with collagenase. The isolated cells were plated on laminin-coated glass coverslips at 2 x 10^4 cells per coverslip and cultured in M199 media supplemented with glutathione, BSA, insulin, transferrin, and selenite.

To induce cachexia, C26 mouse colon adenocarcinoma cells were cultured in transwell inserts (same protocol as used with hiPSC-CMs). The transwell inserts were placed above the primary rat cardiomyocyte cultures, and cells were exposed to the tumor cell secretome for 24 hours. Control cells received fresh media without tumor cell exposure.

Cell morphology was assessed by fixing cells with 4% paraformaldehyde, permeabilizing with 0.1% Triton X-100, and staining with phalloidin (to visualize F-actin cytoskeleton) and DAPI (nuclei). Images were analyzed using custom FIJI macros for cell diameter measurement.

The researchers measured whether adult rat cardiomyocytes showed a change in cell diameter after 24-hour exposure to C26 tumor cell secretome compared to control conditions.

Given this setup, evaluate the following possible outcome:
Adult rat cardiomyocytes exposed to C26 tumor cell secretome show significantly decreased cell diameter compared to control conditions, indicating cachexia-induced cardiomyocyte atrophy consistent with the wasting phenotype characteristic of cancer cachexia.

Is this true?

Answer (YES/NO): YES